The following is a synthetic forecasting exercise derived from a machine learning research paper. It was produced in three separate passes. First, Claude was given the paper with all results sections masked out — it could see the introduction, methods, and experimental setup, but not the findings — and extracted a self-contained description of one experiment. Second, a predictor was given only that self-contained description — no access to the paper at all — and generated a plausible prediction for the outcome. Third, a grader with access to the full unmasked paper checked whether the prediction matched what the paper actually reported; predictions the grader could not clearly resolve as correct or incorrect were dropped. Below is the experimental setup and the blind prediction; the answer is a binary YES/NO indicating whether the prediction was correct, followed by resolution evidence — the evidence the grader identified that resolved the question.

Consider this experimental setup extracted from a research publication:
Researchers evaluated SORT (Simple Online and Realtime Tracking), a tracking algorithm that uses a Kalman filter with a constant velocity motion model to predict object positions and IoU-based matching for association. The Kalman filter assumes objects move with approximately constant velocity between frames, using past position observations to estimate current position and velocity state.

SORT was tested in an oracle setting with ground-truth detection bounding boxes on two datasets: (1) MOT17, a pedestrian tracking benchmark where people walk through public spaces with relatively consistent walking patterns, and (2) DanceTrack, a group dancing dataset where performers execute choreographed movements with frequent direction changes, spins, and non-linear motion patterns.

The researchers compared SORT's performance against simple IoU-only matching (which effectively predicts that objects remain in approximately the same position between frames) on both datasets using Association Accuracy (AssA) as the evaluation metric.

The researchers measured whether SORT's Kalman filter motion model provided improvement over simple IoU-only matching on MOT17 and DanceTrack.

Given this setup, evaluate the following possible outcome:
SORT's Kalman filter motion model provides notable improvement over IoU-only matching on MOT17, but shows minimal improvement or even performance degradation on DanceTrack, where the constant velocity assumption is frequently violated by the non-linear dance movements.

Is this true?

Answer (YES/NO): NO